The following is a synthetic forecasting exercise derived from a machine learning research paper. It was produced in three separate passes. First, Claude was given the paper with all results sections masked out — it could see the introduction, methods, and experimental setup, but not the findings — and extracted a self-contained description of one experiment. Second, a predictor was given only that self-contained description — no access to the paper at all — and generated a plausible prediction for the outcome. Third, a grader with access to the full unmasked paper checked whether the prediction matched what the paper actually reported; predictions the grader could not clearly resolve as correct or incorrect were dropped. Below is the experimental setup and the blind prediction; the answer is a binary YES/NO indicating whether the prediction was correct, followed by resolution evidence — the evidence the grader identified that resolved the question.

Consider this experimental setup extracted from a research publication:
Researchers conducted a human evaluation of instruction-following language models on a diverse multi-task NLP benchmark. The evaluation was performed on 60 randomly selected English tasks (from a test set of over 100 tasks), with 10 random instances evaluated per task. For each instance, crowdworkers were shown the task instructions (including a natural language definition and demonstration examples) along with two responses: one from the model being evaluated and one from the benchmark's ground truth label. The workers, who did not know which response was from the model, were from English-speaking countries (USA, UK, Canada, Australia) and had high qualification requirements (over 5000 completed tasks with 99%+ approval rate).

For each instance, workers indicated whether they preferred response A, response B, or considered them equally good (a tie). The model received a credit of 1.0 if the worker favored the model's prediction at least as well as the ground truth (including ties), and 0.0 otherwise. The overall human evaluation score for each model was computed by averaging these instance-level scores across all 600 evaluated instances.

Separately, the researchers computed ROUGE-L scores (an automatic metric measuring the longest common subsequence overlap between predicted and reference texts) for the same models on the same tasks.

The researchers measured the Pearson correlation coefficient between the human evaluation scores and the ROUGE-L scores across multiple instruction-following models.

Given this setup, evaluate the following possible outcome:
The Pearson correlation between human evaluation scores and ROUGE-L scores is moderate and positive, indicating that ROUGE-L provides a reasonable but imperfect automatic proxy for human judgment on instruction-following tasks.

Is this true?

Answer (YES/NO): NO